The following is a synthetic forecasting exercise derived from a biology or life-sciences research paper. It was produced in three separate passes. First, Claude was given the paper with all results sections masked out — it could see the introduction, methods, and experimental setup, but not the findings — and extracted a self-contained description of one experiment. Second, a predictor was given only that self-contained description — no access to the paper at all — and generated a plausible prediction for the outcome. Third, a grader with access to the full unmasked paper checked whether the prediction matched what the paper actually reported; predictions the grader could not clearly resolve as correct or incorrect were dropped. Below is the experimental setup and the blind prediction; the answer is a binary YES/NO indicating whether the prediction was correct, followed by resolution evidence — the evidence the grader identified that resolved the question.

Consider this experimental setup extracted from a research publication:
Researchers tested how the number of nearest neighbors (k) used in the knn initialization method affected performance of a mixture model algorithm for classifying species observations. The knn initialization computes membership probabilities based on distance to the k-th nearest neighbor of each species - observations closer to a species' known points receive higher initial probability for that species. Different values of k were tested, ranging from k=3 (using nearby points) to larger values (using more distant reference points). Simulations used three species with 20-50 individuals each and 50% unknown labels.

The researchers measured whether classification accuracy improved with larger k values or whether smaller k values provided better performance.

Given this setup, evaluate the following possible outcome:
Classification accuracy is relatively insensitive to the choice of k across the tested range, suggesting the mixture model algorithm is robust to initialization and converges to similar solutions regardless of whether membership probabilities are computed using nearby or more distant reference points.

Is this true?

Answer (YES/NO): NO